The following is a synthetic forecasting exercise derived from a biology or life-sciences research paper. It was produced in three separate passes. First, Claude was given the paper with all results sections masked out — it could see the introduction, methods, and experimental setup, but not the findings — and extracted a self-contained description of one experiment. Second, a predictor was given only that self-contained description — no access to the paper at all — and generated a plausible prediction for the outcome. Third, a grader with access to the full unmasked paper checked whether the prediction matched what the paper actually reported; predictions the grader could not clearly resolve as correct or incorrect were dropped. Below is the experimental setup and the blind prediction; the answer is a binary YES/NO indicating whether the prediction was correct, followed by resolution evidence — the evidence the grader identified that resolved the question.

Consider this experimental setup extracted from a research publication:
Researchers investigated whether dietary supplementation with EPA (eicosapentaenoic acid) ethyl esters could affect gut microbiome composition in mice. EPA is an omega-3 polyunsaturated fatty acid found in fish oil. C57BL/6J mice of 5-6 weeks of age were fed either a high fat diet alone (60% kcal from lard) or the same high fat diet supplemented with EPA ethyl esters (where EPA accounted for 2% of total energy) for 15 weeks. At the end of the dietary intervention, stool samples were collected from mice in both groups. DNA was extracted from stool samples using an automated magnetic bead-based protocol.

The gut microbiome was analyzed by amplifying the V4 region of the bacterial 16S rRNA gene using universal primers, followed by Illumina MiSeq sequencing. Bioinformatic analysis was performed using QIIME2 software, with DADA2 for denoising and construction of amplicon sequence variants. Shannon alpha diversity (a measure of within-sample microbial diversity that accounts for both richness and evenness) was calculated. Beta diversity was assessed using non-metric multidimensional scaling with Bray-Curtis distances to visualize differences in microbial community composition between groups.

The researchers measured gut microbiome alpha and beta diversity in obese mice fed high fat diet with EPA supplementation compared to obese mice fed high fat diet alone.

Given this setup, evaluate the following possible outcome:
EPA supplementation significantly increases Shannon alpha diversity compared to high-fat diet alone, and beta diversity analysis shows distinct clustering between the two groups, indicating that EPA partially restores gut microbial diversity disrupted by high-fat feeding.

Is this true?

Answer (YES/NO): NO